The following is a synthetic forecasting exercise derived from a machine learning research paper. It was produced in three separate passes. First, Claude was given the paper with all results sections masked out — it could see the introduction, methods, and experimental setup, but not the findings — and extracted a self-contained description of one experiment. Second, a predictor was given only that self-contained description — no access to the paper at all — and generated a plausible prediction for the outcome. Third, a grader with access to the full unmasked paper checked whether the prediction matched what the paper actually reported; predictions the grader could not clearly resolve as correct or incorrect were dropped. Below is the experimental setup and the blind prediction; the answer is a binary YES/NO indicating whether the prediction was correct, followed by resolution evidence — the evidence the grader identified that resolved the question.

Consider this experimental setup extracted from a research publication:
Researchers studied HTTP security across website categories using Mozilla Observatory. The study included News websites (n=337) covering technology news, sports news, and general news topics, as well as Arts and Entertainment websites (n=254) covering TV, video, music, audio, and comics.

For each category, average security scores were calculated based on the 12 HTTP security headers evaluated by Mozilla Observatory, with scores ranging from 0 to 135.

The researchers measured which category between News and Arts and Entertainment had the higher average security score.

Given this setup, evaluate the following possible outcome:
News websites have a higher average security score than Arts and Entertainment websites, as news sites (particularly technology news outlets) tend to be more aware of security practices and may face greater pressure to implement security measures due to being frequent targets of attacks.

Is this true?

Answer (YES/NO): YES